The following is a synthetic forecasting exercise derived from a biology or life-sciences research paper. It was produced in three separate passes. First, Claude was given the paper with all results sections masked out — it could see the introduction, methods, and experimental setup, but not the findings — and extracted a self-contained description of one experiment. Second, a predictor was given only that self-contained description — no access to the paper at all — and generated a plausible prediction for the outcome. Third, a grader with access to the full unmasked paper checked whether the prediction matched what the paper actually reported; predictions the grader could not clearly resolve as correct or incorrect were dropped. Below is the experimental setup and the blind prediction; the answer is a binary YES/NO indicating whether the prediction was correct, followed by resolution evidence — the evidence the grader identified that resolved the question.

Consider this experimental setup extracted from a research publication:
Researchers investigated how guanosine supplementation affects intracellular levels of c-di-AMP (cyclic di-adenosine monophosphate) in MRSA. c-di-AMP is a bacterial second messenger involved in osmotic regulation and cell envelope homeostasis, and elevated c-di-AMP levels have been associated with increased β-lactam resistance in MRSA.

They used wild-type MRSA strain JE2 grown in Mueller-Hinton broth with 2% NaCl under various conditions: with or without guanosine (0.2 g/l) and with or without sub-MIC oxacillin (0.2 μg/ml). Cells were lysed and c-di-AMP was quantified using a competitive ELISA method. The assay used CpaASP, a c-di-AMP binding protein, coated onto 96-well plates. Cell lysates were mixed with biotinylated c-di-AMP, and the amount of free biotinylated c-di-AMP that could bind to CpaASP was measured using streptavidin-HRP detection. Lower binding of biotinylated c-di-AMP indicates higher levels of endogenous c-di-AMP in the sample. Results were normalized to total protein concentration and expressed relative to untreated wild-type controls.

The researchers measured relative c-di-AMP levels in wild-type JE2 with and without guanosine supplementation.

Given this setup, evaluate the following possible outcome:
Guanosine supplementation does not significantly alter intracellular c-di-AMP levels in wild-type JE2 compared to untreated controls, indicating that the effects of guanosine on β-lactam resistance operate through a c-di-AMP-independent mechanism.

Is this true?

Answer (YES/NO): NO